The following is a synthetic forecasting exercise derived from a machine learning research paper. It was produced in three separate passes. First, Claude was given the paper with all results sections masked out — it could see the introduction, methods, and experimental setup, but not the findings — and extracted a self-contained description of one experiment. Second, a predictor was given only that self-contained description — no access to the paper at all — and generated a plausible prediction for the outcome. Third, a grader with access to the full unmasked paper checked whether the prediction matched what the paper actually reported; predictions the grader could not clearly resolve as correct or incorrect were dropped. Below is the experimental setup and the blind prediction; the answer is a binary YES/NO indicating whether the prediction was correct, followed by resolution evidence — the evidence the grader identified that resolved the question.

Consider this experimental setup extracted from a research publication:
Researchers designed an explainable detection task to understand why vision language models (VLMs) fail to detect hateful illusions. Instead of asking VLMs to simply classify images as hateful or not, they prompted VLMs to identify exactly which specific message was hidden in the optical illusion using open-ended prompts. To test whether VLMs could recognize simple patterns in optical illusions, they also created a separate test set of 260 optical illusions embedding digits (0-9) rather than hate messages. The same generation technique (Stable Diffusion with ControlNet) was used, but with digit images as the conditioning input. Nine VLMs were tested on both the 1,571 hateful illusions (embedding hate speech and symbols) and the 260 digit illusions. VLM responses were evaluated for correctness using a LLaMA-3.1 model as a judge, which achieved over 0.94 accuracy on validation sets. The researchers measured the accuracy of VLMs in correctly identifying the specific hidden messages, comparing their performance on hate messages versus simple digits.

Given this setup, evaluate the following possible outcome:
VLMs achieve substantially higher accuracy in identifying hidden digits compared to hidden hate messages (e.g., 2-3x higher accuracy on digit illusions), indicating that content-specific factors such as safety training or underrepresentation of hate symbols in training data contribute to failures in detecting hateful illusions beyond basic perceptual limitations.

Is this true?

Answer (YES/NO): NO